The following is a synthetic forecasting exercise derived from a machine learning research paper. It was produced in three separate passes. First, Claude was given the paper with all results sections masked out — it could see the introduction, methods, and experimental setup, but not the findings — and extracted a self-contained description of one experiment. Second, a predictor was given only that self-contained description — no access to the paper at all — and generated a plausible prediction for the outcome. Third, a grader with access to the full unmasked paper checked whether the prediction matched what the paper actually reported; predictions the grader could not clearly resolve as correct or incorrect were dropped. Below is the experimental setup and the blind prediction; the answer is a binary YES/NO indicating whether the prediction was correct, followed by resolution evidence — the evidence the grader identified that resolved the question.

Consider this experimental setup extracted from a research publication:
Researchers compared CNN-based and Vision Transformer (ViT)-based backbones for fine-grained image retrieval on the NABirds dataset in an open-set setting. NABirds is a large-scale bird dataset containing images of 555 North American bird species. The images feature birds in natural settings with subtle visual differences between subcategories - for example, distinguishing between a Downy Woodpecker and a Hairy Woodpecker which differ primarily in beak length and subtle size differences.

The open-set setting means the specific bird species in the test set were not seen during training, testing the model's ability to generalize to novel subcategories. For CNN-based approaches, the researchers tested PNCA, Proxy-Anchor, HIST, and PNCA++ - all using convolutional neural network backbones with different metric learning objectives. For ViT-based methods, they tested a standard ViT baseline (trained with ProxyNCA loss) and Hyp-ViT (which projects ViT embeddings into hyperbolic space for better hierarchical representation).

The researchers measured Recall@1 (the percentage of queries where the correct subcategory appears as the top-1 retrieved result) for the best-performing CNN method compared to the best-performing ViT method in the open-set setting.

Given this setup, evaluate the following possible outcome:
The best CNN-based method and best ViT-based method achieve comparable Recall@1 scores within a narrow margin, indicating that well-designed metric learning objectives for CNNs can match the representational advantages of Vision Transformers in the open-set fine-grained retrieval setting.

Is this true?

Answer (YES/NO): NO